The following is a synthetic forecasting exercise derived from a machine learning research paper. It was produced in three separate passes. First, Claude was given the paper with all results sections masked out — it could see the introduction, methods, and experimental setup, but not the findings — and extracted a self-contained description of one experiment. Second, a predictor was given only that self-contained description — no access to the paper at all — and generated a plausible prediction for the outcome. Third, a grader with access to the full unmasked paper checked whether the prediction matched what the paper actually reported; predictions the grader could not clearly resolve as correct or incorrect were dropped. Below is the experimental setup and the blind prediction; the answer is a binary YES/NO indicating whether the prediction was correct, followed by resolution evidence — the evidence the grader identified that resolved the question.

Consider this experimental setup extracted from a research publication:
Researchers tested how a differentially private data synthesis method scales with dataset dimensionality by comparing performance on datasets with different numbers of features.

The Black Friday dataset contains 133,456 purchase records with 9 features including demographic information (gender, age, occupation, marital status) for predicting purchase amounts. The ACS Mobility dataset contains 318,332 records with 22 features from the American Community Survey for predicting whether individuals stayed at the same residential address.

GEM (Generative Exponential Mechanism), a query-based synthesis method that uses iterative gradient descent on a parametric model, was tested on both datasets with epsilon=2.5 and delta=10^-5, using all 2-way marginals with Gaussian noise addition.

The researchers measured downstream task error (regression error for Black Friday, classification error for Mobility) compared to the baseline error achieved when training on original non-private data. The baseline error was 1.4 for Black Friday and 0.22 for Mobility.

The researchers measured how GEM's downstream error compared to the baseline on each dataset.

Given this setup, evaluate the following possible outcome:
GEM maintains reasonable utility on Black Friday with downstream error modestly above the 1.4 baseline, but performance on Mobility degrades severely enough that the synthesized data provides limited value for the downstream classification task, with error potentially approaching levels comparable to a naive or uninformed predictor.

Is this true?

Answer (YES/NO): NO